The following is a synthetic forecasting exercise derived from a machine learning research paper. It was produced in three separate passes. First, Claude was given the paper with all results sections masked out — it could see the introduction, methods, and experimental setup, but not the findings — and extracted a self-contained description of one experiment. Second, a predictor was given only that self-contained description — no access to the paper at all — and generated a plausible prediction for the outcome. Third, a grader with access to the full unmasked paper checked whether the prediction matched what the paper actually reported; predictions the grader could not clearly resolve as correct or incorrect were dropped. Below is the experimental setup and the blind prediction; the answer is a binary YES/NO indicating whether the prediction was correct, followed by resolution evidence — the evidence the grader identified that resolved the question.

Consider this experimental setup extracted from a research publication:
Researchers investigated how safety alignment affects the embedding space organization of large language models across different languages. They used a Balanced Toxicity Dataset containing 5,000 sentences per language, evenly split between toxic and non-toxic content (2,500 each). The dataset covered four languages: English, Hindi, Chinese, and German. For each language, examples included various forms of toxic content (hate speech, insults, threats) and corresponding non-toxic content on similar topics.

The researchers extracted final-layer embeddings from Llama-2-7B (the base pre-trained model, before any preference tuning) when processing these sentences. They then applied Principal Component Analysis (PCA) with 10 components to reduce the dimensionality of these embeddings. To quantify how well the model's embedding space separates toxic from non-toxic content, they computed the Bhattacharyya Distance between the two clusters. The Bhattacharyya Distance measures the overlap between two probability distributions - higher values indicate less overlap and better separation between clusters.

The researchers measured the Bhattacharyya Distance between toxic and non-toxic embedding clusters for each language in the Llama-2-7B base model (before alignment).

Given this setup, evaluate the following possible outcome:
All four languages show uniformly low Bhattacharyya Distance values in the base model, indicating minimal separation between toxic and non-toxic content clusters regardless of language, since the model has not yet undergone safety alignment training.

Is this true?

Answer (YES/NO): NO